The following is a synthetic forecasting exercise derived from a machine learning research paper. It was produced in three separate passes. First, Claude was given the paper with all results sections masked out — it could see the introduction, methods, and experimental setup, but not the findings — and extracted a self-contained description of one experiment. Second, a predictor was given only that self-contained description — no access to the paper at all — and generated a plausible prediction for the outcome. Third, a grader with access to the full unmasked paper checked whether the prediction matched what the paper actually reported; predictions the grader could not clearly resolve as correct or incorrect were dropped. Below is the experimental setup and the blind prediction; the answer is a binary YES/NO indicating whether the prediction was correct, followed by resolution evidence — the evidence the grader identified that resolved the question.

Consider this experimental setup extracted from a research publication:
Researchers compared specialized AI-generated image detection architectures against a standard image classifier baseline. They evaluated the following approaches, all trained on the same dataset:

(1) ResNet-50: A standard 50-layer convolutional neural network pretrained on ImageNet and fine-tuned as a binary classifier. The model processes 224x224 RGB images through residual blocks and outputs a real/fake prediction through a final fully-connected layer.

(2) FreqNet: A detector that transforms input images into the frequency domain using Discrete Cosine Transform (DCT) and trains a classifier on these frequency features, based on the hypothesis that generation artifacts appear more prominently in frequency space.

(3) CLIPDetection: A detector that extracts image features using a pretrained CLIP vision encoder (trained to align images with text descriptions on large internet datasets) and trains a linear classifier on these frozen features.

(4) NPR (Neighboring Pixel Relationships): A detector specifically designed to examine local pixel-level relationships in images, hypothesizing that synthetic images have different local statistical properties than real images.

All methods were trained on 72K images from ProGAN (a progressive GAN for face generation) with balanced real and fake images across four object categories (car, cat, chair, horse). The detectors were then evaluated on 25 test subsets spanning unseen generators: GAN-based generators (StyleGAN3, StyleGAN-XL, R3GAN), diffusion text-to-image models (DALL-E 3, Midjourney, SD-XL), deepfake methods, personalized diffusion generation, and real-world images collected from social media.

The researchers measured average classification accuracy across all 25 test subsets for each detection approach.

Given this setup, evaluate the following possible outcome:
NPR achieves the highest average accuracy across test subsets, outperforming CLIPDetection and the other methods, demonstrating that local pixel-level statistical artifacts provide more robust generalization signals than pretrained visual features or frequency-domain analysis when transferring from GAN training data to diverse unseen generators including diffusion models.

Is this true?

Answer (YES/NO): NO